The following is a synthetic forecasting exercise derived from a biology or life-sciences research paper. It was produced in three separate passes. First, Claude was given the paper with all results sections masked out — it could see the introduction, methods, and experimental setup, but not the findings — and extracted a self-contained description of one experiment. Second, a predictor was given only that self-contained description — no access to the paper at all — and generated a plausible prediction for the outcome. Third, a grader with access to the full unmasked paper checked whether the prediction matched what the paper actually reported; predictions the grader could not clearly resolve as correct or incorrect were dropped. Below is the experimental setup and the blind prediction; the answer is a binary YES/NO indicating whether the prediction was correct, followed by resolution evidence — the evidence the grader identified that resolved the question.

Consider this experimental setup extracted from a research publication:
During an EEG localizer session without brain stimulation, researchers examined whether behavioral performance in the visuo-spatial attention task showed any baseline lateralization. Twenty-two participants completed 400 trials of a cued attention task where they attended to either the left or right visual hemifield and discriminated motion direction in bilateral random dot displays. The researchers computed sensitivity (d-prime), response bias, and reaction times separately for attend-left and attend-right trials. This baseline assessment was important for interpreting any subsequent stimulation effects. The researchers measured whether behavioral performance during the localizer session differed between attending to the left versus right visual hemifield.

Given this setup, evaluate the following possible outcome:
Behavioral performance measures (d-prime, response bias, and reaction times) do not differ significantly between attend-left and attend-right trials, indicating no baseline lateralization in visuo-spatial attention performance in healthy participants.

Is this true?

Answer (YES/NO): YES